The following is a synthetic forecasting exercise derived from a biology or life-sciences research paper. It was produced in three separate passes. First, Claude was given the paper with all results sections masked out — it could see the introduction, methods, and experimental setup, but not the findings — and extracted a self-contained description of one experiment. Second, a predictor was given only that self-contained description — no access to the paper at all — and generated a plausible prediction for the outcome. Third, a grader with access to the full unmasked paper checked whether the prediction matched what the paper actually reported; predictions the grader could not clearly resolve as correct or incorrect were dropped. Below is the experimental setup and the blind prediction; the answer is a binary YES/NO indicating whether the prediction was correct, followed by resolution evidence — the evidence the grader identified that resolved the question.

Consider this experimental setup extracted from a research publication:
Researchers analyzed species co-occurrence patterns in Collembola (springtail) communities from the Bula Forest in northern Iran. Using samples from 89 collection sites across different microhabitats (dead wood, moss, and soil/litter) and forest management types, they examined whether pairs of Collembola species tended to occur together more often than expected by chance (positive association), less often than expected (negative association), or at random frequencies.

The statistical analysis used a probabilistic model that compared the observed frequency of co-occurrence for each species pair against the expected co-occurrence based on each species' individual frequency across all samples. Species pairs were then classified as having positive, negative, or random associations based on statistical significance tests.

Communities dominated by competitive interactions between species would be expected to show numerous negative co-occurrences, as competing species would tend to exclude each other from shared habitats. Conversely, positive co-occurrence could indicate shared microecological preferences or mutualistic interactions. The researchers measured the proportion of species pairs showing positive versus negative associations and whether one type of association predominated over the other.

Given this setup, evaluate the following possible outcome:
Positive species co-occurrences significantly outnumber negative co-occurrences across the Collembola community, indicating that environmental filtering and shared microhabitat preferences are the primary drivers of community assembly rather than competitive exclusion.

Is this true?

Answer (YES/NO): YES